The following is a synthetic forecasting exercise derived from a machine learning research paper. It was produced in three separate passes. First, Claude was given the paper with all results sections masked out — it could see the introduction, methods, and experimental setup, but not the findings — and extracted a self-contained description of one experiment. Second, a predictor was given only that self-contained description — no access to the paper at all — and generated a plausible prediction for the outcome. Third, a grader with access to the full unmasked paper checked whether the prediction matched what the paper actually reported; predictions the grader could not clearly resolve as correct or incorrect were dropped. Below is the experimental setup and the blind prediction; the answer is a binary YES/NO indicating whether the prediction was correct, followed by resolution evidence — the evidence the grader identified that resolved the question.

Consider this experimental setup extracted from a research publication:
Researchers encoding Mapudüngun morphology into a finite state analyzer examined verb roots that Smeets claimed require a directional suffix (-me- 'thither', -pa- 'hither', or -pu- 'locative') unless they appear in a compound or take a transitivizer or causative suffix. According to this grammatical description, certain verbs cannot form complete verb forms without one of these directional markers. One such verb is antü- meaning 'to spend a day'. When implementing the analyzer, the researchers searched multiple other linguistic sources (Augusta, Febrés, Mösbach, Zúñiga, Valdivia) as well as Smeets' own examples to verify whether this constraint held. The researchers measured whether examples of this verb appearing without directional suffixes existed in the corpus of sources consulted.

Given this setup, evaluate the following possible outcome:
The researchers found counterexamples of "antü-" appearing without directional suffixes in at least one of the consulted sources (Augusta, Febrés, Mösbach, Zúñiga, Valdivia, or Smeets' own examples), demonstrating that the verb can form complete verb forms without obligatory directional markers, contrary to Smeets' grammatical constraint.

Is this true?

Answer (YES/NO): YES